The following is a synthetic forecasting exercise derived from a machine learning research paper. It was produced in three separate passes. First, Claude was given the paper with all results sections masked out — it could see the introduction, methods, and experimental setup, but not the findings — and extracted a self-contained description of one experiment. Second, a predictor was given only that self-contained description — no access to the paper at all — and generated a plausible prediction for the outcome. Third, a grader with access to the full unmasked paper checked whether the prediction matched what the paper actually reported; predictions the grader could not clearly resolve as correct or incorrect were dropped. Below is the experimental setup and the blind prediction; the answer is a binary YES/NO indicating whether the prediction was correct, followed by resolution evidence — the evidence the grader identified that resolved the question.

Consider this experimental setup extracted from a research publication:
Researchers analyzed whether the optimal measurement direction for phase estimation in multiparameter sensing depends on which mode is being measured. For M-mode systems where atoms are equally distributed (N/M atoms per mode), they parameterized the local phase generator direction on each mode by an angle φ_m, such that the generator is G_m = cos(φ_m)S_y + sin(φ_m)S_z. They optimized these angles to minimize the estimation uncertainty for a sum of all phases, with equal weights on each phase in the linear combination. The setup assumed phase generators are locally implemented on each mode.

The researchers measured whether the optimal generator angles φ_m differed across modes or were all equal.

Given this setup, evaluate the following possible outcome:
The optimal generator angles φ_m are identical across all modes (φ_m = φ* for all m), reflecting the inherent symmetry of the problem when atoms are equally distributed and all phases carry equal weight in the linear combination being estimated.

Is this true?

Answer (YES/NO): YES